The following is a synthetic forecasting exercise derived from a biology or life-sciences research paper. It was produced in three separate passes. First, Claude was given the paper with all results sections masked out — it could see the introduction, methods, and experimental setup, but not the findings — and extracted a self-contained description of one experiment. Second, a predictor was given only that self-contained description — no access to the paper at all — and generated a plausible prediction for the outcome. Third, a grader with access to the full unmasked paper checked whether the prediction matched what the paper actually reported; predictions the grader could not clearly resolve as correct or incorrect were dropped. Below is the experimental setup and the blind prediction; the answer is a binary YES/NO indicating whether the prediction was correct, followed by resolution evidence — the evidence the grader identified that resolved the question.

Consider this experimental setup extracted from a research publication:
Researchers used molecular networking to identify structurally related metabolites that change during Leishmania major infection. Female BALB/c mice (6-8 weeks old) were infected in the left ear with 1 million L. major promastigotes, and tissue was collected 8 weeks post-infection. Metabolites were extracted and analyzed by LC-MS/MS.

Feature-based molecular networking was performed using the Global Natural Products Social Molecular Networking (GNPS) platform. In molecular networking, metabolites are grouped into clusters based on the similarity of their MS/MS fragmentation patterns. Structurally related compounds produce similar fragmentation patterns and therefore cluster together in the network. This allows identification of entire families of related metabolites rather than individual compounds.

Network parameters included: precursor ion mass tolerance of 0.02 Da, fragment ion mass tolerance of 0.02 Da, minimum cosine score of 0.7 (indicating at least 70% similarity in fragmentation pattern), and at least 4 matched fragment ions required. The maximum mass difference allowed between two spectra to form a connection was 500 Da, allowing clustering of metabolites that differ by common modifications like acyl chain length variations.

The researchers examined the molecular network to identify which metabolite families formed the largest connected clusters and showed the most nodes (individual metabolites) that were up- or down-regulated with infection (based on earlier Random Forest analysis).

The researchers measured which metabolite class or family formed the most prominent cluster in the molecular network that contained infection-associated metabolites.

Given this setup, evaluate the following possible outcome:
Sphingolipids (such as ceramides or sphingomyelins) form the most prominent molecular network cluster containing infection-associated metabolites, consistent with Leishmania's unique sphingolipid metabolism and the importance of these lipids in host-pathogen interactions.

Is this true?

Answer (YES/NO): NO